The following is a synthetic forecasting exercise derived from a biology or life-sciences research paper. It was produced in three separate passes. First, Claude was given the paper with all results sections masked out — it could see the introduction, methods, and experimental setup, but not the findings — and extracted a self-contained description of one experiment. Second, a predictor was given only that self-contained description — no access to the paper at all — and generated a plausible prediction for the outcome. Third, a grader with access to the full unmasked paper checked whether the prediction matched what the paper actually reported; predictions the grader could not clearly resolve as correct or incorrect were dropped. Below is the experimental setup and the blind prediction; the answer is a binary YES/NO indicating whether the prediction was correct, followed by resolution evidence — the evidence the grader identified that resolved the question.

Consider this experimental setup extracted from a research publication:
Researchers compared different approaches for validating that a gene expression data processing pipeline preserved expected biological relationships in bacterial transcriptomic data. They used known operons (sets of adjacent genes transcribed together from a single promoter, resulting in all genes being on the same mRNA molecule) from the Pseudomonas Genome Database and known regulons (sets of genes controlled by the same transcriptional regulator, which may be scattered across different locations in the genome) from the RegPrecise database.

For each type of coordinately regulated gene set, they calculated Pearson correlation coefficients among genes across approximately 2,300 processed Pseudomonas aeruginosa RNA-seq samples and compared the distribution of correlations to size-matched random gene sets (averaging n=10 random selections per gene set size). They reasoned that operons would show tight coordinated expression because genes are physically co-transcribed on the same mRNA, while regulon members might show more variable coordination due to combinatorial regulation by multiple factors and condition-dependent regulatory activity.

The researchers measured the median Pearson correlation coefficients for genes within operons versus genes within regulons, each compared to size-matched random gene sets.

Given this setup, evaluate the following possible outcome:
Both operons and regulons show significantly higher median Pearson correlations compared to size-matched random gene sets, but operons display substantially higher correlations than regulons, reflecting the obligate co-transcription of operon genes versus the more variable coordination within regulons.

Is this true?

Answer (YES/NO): YES